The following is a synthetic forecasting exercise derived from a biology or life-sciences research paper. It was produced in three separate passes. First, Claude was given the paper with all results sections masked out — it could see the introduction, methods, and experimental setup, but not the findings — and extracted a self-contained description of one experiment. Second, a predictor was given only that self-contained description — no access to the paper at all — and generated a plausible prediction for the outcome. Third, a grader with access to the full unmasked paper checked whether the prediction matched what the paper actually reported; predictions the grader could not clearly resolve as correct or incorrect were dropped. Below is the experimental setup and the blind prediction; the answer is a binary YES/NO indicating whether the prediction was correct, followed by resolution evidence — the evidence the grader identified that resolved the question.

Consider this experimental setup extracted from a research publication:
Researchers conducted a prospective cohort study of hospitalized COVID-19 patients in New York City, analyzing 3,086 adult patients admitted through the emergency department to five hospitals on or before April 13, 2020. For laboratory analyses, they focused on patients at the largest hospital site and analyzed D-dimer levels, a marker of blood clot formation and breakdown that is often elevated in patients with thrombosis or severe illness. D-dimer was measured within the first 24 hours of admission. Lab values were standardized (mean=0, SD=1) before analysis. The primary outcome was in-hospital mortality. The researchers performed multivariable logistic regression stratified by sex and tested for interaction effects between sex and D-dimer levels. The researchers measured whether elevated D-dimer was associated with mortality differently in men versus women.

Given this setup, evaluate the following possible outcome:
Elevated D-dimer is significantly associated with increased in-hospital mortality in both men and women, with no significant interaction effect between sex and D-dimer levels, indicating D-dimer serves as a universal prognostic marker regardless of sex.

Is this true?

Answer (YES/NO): YES